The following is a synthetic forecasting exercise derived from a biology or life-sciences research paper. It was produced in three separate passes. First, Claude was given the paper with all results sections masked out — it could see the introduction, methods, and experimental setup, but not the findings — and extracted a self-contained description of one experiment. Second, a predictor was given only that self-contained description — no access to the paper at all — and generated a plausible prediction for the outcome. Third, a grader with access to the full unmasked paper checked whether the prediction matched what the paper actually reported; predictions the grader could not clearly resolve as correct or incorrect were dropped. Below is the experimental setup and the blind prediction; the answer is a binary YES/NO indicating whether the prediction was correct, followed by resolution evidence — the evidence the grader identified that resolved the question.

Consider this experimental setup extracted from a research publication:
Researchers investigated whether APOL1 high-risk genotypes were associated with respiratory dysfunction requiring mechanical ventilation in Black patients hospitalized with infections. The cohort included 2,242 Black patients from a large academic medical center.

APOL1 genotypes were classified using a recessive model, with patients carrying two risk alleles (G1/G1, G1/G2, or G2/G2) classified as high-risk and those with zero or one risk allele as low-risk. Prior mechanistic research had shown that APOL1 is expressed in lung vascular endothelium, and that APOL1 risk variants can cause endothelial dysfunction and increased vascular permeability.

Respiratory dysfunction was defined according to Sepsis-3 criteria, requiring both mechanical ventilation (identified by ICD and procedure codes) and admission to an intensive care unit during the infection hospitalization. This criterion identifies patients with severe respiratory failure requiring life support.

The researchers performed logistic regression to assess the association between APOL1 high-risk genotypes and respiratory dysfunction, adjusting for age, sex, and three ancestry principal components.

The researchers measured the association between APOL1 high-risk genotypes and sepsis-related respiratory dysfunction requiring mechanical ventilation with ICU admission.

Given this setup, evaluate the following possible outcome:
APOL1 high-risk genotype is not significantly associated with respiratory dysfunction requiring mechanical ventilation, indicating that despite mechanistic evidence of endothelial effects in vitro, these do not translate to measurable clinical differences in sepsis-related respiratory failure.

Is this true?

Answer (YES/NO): YES